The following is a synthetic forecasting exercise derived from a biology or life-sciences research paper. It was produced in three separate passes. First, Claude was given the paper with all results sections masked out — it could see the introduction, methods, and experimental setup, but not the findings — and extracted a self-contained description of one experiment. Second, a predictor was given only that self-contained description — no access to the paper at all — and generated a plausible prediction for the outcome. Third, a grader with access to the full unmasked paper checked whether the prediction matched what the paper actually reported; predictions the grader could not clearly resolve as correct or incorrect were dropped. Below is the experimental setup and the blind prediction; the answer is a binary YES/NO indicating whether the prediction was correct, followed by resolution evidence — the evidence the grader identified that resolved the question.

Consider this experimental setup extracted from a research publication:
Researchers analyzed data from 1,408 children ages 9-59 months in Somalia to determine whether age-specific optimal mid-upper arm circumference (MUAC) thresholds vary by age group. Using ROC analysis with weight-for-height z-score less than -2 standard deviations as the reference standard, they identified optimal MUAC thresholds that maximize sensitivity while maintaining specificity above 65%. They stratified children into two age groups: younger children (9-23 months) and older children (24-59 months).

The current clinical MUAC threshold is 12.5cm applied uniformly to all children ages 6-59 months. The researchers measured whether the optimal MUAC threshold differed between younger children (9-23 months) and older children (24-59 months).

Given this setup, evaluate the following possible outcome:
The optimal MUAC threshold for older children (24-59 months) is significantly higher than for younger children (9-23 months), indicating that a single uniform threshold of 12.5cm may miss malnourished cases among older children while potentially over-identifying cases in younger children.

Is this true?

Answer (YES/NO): NO